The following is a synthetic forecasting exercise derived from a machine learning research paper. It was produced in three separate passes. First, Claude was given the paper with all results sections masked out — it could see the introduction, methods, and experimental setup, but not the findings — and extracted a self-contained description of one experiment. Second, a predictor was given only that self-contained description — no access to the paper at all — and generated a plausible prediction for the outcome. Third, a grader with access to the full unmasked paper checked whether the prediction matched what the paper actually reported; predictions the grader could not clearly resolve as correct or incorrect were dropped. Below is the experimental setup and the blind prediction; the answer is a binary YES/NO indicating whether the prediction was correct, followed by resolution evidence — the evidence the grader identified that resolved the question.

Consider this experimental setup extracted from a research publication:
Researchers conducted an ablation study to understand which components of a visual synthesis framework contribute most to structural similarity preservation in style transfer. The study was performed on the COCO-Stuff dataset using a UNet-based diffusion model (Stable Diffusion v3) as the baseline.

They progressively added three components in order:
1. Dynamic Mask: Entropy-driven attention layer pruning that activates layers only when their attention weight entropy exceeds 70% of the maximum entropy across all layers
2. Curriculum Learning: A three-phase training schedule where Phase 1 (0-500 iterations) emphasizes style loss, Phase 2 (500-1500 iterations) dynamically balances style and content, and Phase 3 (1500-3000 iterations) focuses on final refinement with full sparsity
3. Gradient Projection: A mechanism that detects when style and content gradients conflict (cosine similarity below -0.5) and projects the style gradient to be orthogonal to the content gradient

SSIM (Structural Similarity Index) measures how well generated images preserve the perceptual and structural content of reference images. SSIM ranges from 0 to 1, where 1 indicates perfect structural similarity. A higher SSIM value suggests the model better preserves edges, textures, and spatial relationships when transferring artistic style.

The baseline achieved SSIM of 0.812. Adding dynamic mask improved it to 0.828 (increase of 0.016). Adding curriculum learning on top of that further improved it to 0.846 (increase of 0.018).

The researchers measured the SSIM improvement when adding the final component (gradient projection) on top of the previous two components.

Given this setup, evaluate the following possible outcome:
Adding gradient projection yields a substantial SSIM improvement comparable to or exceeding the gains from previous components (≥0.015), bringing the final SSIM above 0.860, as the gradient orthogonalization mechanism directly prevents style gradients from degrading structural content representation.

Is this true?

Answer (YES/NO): YES